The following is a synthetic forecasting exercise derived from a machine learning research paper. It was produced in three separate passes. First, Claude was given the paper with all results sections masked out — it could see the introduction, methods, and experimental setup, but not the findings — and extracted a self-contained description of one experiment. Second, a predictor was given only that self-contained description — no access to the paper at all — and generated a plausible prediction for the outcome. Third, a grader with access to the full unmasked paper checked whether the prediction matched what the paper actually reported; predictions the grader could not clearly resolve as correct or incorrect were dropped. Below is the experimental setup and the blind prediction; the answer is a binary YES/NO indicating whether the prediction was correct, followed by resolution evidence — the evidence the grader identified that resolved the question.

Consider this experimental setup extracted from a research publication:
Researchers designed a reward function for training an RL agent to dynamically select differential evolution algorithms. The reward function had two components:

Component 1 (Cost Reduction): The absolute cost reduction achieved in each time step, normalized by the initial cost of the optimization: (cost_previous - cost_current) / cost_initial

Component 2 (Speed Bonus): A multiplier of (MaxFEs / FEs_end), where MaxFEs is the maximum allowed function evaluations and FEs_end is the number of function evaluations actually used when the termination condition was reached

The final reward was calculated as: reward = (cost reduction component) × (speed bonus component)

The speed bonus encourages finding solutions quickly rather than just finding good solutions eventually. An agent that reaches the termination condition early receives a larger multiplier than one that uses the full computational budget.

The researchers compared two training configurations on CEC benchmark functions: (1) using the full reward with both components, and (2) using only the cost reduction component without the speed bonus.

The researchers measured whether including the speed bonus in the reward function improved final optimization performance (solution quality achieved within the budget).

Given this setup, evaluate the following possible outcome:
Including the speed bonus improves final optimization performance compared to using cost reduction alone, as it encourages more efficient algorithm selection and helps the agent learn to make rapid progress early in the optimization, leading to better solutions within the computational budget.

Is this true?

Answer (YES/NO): YES